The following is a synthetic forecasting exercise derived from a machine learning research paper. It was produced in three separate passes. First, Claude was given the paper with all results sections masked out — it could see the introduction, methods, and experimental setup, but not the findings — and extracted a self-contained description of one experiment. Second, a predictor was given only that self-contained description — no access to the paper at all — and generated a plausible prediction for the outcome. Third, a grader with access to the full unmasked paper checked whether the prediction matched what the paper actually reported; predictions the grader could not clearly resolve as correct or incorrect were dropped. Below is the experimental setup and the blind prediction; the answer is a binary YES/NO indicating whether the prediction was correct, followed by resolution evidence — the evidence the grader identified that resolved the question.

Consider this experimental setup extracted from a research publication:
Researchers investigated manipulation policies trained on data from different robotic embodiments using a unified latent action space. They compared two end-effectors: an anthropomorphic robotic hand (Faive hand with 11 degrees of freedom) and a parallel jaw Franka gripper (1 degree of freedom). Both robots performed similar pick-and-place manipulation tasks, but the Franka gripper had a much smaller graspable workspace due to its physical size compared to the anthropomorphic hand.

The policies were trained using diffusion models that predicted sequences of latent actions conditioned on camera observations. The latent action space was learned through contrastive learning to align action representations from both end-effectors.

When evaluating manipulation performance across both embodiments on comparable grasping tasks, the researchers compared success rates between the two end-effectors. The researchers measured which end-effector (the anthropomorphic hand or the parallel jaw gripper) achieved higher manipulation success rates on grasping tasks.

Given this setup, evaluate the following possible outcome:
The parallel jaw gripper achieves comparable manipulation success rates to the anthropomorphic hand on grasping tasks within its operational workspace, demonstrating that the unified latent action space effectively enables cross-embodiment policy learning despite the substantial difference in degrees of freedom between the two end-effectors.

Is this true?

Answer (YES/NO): NO